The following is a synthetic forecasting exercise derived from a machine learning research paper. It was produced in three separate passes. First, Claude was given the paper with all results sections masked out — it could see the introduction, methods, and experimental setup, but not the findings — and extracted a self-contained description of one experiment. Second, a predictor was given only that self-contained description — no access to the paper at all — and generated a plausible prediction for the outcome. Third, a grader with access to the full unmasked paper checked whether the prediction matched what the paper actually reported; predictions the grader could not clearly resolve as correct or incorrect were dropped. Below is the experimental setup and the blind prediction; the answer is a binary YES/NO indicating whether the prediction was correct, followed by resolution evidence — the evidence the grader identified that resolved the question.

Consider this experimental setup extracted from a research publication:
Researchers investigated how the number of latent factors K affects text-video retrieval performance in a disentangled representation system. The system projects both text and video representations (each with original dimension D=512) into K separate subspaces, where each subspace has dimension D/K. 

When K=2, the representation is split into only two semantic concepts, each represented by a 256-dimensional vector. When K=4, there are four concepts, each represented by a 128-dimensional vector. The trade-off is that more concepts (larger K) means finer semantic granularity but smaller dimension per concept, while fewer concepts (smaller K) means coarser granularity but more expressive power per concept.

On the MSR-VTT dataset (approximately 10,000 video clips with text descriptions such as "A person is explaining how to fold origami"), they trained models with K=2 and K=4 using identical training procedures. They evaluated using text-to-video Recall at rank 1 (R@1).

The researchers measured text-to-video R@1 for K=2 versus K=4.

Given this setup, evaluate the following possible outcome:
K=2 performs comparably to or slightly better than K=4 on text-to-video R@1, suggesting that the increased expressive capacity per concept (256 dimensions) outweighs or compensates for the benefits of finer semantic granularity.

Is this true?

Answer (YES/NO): NO